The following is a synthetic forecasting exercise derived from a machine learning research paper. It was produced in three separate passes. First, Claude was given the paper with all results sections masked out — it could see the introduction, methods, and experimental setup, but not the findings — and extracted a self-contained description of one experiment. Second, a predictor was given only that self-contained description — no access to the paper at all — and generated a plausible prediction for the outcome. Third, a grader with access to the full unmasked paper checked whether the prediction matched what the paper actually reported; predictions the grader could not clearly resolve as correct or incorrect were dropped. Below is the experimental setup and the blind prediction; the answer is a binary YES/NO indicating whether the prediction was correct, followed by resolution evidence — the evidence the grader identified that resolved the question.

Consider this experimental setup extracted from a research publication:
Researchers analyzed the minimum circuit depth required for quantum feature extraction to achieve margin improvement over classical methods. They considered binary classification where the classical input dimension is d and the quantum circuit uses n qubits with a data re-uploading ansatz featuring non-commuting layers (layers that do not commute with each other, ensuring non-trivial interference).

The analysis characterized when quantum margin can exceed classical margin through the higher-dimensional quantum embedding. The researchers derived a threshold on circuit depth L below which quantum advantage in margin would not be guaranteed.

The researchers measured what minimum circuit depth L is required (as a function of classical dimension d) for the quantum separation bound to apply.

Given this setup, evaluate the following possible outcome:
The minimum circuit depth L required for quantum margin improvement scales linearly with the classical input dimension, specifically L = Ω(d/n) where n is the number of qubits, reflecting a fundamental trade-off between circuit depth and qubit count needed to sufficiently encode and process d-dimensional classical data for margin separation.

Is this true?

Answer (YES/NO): NO